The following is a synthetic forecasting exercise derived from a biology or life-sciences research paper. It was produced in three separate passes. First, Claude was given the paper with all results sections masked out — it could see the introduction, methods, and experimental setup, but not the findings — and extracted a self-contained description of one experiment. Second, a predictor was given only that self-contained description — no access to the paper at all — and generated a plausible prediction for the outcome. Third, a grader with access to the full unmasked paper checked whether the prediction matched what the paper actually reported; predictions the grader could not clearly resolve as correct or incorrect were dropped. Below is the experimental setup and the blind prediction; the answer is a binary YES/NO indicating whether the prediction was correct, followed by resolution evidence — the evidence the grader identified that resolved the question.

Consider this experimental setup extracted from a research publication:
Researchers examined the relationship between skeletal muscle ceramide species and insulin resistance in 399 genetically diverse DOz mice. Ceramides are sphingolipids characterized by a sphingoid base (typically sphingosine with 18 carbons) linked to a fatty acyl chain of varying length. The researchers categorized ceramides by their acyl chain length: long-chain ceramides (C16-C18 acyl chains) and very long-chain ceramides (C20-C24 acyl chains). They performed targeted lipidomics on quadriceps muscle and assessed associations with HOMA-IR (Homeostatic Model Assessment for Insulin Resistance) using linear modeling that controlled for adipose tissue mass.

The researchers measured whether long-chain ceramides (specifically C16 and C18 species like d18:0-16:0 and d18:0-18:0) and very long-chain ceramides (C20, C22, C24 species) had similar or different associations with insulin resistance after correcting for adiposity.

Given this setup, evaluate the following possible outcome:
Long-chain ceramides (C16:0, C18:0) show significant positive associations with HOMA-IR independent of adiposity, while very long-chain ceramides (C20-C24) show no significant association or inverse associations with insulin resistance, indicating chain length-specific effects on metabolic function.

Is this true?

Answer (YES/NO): NO